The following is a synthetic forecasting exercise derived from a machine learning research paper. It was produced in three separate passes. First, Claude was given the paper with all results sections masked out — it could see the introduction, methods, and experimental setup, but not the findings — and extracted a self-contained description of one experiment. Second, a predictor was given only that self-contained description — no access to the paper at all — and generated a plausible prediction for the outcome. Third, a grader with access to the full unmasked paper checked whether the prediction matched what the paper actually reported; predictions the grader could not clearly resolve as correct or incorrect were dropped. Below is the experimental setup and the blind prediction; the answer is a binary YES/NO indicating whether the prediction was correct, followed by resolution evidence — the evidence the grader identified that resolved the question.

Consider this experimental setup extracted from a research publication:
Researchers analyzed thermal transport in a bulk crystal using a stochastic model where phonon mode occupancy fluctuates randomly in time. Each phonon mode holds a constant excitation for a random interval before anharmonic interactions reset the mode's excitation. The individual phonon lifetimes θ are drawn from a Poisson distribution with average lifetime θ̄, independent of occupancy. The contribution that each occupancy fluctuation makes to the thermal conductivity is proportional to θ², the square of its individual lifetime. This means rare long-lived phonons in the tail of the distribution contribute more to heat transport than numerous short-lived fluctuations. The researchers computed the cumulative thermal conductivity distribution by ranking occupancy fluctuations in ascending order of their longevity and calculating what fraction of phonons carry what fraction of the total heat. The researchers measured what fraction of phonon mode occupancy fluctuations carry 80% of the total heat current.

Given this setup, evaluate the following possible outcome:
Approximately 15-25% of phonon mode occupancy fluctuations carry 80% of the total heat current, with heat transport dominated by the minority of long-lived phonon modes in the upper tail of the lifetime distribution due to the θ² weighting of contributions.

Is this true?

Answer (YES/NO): NO